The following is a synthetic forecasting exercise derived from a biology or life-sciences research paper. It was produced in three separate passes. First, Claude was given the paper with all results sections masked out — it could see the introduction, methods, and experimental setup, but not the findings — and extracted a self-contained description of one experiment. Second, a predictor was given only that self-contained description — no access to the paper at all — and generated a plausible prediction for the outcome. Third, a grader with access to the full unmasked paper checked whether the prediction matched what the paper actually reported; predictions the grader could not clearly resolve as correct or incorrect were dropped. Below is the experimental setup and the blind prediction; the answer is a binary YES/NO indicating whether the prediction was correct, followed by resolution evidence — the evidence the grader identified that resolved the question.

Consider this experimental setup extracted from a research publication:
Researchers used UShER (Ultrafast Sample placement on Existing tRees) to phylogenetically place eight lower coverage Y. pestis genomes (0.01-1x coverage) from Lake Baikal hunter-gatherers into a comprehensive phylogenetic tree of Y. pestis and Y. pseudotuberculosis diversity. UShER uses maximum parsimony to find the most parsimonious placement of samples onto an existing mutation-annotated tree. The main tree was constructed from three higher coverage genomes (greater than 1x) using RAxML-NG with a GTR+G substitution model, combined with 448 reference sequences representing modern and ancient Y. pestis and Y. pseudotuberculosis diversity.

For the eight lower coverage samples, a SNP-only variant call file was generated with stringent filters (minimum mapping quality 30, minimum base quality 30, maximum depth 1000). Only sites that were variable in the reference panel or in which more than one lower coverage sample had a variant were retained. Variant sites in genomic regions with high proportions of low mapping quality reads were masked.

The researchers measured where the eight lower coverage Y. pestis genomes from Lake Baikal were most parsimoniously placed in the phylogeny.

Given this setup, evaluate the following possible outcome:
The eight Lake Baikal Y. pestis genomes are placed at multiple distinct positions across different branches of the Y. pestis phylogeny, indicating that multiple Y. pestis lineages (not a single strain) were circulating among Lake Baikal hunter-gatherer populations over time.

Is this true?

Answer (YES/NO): NO